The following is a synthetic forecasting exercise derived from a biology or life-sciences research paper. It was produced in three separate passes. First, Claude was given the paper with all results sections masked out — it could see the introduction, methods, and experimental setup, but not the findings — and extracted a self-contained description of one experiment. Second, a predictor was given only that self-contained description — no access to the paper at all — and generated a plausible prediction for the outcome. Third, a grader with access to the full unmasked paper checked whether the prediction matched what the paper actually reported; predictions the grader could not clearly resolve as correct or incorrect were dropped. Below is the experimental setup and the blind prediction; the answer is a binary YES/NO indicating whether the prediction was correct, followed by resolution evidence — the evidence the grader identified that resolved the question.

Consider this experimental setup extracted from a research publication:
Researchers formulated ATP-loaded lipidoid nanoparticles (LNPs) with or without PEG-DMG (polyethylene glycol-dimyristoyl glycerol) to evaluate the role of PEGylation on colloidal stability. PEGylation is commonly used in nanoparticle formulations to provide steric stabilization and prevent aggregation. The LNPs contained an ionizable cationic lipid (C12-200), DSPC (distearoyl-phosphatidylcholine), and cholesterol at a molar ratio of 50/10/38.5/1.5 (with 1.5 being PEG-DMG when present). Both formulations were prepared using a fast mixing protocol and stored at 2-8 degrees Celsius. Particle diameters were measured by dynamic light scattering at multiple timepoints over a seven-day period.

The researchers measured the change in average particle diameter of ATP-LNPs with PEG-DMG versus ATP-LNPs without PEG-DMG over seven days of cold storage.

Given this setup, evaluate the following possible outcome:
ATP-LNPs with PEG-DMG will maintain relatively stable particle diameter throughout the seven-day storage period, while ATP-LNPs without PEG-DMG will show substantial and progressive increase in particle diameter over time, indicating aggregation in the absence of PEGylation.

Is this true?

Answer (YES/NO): YES